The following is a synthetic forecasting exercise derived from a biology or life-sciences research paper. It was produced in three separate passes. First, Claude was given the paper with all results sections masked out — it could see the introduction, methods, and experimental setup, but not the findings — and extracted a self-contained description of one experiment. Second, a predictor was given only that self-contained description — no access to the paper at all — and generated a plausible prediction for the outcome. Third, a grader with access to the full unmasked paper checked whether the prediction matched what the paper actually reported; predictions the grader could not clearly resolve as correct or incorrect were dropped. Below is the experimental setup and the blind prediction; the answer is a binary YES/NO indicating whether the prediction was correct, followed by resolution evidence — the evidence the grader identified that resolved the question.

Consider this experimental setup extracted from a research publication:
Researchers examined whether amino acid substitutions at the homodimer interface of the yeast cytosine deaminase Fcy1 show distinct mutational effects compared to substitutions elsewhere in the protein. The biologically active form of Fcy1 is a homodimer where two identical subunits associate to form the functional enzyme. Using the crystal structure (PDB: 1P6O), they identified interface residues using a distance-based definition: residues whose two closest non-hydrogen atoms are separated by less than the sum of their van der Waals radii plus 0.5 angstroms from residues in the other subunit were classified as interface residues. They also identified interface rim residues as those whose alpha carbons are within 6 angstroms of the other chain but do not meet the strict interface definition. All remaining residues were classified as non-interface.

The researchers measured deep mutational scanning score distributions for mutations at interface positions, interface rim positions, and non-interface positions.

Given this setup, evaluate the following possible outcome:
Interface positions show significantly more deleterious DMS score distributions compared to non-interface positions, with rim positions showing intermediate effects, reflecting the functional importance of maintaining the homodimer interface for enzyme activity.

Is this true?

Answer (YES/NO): NO